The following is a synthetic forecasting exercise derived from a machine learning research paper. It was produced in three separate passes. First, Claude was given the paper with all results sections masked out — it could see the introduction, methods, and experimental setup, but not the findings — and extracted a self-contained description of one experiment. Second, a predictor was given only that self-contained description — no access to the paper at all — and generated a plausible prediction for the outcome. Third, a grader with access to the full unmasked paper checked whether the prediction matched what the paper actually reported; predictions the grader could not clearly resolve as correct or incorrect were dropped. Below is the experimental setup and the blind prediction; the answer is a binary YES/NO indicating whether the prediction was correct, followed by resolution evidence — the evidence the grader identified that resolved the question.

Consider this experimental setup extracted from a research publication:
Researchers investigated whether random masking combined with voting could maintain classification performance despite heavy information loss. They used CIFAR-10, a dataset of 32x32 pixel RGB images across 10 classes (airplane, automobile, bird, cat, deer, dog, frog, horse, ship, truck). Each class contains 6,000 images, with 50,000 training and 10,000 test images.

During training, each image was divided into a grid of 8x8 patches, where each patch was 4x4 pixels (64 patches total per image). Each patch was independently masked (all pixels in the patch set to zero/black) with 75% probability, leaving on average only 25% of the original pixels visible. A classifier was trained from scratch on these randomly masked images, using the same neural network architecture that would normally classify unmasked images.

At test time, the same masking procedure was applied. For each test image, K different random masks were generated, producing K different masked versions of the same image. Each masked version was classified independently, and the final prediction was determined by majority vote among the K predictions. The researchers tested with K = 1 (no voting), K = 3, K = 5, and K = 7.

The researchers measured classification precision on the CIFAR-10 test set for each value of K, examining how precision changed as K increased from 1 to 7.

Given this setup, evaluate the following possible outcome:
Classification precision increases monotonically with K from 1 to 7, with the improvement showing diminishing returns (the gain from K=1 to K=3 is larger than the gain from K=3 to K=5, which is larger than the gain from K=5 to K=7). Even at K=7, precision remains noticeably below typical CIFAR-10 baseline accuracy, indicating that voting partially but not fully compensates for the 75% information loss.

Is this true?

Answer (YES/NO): NO